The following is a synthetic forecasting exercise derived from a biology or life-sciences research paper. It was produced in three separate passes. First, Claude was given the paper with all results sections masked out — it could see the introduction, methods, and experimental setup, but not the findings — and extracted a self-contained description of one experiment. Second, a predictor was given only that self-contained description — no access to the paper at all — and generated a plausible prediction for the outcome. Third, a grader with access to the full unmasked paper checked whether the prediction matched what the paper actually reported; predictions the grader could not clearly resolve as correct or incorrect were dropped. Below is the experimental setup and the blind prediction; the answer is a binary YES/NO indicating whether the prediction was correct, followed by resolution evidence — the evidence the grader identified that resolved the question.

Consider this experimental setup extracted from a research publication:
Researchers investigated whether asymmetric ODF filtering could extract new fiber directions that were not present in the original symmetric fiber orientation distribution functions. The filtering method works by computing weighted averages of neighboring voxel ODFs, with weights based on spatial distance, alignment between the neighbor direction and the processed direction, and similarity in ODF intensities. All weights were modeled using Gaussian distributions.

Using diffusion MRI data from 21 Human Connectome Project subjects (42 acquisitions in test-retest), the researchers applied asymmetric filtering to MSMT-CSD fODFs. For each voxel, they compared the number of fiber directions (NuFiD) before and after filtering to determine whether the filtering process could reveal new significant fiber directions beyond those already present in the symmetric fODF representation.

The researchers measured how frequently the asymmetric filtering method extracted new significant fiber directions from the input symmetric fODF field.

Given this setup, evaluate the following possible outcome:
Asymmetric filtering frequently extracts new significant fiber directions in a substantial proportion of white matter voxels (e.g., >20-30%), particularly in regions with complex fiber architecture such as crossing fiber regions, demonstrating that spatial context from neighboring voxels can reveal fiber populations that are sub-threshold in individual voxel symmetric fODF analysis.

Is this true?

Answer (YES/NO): NO